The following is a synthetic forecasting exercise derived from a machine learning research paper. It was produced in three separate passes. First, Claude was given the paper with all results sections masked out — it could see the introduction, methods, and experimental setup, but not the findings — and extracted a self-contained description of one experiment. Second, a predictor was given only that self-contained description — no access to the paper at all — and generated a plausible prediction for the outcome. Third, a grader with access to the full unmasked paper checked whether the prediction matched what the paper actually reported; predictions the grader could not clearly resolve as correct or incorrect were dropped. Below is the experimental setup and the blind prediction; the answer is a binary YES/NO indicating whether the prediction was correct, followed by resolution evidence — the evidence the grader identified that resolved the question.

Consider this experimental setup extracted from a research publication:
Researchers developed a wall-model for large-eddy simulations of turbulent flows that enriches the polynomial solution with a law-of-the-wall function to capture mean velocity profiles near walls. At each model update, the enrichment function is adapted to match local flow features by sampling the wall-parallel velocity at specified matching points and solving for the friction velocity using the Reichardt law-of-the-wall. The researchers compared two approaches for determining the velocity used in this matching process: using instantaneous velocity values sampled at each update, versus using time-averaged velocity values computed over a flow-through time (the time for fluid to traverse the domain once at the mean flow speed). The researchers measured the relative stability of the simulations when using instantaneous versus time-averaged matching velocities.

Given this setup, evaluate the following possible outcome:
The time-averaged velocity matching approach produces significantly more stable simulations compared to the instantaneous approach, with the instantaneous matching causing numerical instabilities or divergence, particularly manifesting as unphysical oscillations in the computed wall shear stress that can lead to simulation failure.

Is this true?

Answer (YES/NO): NO